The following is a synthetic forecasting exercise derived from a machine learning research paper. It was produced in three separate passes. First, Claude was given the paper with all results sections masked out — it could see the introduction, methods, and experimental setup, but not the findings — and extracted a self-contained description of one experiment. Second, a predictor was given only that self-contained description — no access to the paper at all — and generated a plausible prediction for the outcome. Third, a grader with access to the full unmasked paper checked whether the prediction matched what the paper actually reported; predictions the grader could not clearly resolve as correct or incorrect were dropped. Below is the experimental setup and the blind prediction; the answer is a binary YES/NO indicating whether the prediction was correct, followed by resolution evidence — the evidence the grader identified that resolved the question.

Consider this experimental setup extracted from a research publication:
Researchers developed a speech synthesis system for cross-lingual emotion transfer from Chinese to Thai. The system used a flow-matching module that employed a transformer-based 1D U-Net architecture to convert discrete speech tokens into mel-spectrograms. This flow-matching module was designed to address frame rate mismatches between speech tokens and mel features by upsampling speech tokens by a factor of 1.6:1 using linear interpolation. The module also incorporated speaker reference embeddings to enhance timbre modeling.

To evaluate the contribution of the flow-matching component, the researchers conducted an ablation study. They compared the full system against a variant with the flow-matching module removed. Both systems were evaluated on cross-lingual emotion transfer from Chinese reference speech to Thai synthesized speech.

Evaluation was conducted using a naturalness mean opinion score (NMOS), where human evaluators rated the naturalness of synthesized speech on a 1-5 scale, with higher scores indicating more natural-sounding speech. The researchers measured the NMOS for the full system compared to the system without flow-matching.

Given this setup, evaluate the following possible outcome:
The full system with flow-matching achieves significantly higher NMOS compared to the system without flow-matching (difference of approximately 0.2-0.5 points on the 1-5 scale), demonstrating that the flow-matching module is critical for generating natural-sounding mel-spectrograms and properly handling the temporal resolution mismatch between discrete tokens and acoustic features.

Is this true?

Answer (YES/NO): NO